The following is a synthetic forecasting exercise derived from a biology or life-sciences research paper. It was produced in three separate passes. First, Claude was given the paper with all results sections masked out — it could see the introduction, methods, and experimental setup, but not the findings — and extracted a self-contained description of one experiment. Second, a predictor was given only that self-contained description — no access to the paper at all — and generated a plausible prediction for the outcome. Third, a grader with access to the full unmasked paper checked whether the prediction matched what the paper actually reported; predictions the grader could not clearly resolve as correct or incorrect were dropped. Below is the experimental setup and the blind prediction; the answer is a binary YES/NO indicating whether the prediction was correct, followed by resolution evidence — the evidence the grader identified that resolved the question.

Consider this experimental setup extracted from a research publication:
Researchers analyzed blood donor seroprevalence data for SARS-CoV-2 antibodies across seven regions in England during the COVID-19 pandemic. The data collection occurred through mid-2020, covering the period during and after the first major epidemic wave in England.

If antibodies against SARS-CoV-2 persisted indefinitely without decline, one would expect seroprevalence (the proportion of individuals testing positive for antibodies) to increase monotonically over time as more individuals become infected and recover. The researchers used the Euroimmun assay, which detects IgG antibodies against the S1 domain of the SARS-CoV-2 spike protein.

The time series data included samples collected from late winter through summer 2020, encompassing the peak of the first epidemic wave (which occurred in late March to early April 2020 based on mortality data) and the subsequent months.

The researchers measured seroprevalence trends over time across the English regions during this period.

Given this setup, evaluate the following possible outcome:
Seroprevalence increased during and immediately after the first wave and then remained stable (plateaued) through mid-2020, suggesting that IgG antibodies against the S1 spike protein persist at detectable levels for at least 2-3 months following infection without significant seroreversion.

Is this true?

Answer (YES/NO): NO